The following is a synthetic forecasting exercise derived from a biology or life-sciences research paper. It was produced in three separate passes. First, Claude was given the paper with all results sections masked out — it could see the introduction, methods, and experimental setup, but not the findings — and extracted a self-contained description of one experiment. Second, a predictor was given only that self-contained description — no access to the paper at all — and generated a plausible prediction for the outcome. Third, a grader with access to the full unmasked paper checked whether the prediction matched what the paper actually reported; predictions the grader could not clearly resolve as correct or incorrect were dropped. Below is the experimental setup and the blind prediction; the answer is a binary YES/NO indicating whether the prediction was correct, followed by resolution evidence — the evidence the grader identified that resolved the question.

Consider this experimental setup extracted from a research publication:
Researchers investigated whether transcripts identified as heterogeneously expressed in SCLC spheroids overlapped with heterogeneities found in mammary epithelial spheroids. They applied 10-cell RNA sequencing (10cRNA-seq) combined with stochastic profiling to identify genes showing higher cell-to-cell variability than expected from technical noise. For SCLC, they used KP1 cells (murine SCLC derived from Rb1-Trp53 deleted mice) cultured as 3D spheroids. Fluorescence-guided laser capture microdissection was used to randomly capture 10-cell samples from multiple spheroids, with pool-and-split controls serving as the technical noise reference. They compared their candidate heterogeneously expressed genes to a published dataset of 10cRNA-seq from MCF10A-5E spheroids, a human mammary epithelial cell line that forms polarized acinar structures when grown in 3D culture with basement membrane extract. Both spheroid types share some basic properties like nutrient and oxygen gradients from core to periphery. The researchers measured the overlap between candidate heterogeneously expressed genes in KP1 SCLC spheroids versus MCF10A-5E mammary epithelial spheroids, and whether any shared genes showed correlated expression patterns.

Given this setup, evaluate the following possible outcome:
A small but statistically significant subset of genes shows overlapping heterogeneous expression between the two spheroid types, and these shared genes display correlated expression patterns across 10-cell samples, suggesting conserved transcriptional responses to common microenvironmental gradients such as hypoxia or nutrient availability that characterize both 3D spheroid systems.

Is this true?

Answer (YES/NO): NO